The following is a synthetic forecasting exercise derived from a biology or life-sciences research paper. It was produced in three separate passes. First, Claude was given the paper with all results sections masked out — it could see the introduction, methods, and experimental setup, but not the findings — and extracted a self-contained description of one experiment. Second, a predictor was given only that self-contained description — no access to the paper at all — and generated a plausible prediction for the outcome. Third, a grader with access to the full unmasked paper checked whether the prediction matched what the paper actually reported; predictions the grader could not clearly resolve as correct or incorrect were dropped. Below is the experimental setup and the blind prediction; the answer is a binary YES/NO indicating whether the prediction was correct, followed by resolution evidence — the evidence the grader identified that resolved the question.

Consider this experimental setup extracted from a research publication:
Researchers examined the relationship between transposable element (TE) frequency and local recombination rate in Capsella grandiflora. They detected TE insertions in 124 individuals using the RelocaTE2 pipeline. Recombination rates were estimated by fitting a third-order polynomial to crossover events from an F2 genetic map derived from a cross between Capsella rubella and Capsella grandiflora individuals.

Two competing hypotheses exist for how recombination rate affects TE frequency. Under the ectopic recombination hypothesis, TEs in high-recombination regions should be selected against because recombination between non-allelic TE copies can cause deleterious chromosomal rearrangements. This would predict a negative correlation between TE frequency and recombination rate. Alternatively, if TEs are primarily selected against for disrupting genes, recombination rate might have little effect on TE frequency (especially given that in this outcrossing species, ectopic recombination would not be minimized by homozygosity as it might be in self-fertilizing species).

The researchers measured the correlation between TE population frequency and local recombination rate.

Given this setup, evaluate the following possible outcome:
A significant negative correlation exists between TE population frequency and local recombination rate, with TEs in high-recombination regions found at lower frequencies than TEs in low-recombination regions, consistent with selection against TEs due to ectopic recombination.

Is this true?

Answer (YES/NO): NO